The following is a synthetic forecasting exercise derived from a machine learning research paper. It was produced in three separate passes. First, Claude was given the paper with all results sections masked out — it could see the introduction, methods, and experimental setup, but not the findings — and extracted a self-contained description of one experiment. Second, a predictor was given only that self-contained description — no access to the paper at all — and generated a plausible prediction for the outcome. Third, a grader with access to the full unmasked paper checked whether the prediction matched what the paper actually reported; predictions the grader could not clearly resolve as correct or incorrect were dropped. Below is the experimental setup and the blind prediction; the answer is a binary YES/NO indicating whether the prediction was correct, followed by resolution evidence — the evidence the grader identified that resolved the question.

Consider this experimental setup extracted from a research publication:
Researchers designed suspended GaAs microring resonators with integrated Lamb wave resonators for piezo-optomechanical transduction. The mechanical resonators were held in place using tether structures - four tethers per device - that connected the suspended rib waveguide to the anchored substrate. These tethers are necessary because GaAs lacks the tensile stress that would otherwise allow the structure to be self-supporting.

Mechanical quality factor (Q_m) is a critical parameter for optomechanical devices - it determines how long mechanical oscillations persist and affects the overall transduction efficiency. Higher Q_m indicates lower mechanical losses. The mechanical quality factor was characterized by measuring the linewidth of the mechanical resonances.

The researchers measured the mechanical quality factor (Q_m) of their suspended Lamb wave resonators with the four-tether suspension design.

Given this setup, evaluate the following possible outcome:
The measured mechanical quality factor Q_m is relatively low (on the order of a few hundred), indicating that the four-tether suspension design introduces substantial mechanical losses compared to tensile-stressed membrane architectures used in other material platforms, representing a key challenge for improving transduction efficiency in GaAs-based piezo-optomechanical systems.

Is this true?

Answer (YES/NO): YES